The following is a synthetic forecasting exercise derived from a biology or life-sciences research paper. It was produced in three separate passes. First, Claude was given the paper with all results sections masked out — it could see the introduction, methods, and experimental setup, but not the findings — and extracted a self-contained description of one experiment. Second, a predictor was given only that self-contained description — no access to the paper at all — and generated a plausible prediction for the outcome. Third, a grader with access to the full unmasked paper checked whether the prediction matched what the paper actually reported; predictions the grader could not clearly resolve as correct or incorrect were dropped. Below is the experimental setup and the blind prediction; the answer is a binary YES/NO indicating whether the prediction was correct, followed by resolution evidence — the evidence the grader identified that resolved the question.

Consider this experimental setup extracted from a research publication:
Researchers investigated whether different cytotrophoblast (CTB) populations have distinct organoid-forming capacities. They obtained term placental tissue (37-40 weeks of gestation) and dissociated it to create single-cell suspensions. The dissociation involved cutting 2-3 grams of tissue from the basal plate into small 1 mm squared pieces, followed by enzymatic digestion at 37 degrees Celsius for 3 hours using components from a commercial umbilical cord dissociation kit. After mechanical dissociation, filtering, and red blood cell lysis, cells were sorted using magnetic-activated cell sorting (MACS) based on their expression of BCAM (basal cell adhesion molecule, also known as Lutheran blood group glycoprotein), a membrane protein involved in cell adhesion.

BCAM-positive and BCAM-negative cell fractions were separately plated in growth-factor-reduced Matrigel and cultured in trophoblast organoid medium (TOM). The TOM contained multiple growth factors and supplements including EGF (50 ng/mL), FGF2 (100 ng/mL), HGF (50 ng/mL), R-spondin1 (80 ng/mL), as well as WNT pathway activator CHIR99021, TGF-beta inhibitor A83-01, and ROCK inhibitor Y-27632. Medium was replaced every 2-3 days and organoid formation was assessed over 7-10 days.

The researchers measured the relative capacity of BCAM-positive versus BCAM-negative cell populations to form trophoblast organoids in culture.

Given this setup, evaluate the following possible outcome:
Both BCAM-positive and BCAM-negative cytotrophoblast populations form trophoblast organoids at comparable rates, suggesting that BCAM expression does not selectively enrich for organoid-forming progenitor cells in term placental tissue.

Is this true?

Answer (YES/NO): NO